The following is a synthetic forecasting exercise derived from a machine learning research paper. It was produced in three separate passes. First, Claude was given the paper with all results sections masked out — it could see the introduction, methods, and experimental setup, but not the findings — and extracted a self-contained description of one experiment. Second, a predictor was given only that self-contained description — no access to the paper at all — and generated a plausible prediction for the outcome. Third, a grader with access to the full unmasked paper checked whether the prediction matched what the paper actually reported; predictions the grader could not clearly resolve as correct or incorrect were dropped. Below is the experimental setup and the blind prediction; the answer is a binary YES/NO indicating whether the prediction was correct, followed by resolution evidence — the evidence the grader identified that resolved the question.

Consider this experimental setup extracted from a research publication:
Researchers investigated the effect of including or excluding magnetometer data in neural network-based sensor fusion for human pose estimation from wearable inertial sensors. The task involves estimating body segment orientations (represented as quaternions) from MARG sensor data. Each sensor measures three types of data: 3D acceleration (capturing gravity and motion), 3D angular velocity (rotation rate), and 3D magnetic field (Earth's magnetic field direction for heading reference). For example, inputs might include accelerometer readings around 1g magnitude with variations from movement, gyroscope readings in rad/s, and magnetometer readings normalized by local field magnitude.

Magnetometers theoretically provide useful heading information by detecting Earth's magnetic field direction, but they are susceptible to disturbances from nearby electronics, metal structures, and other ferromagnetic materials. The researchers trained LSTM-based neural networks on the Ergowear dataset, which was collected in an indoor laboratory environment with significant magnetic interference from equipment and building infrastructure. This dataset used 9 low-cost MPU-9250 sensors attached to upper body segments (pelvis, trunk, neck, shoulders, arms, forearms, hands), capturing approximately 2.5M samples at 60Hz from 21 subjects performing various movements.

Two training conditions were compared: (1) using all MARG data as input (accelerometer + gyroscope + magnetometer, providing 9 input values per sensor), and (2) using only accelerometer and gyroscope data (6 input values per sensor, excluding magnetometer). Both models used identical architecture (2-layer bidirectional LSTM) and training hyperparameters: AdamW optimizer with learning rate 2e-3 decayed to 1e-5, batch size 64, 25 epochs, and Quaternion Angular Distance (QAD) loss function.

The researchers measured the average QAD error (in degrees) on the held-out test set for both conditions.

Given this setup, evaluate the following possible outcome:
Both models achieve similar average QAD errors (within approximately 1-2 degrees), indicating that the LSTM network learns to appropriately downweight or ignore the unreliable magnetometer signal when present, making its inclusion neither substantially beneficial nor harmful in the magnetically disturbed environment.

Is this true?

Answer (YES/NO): NO